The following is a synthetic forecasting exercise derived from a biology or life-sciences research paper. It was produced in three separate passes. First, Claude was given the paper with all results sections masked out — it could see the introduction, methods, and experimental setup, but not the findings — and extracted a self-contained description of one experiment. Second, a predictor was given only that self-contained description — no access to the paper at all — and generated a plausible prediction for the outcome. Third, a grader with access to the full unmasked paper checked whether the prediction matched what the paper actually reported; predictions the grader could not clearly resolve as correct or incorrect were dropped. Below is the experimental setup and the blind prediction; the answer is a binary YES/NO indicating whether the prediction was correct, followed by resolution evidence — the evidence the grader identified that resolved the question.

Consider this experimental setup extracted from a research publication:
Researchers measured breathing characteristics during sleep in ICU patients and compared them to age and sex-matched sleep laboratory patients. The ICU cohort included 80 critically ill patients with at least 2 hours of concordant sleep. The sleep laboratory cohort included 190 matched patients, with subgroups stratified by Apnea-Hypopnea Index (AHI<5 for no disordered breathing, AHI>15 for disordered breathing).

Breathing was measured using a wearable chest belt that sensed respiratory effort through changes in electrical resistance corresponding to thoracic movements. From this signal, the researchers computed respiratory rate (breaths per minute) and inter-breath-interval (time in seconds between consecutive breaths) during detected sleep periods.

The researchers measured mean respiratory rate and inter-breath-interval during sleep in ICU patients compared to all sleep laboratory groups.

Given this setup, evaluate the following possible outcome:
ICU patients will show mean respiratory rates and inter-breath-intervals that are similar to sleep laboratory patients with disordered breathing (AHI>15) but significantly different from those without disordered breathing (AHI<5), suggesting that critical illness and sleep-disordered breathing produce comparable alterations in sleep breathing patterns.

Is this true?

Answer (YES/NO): NO